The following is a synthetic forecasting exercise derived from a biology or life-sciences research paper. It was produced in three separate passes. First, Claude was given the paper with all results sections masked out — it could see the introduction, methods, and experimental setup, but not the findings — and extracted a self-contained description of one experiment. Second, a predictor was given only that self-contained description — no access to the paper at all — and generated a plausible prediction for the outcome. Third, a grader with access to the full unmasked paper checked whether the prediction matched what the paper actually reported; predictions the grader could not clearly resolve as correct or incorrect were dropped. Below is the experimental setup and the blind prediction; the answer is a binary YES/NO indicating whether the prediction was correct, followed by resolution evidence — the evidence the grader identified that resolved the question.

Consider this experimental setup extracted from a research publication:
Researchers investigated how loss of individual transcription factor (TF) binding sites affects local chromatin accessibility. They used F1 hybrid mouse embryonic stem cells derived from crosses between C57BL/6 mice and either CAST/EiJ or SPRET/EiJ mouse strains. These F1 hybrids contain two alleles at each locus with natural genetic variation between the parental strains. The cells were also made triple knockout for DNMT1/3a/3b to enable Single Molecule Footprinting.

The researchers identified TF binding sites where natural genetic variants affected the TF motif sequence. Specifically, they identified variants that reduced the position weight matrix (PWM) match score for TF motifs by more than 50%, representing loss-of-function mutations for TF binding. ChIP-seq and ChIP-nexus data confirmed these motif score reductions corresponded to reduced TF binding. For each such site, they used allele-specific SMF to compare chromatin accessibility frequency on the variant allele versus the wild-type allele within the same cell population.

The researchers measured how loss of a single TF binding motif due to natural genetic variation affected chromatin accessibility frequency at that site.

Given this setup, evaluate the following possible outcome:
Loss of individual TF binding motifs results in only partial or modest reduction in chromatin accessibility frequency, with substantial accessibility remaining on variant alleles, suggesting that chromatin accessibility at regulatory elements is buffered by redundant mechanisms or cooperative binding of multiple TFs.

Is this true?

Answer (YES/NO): YES